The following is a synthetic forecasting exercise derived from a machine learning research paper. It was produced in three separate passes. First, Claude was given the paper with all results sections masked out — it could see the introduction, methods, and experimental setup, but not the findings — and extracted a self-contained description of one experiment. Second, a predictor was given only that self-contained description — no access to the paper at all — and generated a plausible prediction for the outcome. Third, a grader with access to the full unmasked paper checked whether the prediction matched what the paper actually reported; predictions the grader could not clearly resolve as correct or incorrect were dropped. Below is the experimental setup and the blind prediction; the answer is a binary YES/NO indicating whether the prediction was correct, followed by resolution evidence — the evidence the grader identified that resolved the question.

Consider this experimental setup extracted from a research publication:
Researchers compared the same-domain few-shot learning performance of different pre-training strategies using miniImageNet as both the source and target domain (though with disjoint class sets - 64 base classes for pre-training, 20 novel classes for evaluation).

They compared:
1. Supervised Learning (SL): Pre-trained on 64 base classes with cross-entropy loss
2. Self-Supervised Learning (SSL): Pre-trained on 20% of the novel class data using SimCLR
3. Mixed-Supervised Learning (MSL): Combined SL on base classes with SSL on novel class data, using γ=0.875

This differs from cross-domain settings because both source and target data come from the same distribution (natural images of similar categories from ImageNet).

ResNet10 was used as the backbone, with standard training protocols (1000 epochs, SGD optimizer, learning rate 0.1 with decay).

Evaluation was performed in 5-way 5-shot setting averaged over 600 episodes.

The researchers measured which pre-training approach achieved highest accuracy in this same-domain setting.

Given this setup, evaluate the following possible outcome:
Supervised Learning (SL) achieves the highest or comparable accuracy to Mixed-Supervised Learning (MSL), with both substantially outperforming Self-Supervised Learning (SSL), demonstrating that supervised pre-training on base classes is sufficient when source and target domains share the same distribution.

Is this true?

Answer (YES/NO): NO